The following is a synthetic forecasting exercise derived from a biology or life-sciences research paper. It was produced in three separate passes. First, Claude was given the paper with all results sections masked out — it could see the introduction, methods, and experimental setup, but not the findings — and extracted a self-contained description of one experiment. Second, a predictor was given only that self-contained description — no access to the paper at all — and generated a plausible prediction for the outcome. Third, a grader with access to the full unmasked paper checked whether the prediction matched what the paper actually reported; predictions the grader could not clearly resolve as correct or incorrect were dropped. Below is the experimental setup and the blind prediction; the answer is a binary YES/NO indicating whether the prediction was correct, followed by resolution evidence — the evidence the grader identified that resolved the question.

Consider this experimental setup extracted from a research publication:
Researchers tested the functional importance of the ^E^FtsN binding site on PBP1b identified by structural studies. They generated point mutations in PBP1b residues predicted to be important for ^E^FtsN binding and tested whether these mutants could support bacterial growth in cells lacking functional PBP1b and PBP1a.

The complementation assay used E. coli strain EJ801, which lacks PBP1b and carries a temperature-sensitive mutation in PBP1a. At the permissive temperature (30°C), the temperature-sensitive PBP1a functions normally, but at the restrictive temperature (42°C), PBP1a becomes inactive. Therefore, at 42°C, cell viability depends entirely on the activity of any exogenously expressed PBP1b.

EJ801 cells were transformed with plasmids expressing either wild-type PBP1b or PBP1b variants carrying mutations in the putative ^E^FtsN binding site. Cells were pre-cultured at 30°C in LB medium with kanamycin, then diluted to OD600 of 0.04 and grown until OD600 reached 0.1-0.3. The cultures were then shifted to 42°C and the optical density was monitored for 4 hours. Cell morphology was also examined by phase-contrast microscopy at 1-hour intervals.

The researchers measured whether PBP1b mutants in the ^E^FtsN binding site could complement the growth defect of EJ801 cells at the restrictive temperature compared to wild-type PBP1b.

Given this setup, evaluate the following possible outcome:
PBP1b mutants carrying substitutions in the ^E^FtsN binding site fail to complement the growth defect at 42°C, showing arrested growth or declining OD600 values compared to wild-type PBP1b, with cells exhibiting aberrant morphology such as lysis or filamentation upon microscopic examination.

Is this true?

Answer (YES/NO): NO